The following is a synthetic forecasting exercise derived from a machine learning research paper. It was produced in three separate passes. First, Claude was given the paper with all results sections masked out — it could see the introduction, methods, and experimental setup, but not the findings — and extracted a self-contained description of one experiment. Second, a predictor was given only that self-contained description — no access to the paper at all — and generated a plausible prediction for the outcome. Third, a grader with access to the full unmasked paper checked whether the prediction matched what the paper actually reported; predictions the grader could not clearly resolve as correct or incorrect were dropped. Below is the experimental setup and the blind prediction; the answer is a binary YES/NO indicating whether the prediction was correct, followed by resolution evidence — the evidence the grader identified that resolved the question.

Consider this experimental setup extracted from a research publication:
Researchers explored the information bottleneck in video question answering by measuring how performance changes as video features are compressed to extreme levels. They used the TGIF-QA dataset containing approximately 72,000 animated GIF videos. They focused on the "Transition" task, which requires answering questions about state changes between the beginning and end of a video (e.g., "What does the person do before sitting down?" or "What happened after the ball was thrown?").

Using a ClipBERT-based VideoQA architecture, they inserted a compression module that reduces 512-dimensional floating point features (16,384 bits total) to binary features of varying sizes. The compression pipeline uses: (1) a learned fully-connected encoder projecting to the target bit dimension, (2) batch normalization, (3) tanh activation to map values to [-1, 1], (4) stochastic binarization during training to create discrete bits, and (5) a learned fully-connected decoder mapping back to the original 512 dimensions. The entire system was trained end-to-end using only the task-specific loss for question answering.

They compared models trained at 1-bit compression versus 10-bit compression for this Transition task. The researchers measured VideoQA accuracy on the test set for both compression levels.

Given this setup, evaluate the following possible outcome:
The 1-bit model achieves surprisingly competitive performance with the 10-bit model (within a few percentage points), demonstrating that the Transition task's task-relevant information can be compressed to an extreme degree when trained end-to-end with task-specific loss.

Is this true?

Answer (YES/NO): YES